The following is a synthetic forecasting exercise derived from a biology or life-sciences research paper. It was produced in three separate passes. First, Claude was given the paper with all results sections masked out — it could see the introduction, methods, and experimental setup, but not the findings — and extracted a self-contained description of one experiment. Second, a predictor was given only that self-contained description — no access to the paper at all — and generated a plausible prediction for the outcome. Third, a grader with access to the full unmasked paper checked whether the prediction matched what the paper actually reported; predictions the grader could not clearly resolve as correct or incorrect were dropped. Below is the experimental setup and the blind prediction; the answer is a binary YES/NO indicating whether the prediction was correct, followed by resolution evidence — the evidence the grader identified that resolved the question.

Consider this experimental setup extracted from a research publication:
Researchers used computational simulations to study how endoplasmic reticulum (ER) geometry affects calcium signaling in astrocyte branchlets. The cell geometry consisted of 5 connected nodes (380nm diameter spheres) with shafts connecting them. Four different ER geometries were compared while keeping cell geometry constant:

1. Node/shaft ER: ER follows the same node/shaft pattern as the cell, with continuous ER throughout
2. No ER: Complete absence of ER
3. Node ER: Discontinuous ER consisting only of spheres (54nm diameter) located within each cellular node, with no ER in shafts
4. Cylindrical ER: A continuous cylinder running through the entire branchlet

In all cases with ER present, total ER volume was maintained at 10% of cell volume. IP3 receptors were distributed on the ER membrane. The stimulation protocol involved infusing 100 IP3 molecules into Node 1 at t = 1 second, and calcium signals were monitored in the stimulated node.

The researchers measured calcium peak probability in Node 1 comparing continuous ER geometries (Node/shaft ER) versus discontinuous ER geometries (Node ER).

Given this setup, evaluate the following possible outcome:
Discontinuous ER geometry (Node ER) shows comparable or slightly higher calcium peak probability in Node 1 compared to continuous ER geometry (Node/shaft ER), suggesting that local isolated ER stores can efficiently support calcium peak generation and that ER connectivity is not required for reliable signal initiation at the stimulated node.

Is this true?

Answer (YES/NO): NO